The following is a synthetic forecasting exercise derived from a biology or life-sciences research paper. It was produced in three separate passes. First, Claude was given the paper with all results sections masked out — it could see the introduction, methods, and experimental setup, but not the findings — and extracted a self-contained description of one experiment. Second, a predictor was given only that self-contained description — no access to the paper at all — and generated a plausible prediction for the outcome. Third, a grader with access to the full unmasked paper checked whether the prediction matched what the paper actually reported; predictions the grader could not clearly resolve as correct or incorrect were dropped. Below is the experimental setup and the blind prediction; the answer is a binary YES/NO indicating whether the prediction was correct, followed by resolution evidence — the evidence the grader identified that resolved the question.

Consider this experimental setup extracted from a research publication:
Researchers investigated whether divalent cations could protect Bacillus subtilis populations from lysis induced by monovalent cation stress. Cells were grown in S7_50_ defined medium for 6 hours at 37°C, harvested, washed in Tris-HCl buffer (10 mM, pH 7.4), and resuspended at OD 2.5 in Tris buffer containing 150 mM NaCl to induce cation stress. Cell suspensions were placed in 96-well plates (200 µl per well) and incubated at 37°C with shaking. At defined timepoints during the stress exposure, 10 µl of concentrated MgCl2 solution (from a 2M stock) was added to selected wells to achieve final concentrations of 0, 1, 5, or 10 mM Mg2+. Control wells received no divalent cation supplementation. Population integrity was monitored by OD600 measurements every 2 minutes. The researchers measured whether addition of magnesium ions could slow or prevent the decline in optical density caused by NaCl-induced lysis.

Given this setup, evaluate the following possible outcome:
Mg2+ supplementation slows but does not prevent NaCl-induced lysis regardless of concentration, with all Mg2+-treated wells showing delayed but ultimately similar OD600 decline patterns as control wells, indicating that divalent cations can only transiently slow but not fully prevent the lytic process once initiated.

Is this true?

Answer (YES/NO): NO